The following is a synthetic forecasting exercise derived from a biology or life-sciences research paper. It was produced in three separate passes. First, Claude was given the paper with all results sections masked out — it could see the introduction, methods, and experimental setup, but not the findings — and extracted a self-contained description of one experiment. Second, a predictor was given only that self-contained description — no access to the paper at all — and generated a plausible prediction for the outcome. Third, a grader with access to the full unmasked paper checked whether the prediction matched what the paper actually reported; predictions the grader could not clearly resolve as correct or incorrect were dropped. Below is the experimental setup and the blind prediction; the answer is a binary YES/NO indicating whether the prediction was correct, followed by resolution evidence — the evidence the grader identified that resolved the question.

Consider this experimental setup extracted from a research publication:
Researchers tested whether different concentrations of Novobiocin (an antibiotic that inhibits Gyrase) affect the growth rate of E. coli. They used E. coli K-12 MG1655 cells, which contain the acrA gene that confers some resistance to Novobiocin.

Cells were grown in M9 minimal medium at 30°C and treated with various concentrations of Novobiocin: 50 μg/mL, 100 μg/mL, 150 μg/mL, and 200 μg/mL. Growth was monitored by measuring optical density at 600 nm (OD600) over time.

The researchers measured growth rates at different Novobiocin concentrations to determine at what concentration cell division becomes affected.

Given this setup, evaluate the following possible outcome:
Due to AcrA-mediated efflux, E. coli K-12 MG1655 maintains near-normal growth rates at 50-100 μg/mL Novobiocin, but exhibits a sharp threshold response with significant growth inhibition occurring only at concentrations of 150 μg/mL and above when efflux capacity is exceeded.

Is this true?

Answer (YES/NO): NO